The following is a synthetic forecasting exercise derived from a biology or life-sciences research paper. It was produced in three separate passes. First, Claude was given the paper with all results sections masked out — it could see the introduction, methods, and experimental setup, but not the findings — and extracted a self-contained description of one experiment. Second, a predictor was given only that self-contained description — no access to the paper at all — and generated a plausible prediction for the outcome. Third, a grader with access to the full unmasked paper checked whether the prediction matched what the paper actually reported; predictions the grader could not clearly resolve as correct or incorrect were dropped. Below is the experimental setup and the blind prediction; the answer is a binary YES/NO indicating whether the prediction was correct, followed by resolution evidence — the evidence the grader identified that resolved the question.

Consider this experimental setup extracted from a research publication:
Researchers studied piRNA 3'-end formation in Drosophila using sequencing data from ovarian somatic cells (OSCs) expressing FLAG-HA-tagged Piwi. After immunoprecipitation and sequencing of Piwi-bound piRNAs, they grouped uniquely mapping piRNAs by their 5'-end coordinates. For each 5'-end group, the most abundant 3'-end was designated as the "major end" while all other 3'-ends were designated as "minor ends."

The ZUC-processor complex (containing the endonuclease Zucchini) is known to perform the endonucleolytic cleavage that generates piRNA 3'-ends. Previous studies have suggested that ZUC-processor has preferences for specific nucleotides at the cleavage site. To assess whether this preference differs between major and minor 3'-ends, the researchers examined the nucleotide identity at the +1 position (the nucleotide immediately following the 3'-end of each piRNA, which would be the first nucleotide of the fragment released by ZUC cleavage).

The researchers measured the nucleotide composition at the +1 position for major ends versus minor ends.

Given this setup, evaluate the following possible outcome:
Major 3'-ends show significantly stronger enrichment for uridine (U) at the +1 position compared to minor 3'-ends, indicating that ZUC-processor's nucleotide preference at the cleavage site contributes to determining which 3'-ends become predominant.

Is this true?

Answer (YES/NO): YES